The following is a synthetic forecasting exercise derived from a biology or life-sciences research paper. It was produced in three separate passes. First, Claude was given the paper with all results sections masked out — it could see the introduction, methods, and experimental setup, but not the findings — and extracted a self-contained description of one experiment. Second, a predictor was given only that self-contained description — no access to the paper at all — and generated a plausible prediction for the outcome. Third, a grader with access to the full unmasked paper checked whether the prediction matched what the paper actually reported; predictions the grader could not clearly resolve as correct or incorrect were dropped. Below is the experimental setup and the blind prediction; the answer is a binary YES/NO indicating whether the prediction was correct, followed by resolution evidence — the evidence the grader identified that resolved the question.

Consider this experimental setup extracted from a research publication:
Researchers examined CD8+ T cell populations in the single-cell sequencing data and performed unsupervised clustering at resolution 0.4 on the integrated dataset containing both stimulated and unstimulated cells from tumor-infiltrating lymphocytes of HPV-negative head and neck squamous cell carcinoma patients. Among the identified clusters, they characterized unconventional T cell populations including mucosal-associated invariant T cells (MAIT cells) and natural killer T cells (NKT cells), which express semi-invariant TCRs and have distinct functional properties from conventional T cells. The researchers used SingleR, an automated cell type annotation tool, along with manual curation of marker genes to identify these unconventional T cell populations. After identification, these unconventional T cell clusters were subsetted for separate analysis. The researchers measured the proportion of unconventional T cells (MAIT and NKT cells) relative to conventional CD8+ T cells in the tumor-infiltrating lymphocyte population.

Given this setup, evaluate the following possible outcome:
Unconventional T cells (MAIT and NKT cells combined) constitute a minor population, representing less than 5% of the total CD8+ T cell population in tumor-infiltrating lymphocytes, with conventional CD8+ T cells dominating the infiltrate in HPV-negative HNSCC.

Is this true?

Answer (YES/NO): NO